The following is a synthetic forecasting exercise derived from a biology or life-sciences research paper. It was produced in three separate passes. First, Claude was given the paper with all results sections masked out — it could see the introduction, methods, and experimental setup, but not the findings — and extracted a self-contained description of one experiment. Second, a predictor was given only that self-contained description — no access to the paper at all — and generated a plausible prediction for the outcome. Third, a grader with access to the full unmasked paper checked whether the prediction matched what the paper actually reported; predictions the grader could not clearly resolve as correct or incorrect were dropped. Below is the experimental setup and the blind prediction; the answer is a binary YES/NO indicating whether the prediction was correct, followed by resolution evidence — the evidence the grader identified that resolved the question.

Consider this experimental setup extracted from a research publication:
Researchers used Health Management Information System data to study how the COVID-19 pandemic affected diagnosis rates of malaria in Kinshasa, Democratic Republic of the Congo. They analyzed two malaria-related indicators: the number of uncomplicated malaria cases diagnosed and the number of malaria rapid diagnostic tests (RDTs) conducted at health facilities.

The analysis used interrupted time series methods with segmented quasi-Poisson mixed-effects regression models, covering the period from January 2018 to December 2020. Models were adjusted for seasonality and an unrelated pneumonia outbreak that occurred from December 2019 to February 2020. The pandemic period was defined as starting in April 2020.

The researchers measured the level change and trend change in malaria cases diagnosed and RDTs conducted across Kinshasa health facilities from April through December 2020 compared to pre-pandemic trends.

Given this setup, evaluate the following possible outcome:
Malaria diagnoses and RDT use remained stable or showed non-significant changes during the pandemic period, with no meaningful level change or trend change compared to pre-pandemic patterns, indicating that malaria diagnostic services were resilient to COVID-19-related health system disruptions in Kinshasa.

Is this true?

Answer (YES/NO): NO